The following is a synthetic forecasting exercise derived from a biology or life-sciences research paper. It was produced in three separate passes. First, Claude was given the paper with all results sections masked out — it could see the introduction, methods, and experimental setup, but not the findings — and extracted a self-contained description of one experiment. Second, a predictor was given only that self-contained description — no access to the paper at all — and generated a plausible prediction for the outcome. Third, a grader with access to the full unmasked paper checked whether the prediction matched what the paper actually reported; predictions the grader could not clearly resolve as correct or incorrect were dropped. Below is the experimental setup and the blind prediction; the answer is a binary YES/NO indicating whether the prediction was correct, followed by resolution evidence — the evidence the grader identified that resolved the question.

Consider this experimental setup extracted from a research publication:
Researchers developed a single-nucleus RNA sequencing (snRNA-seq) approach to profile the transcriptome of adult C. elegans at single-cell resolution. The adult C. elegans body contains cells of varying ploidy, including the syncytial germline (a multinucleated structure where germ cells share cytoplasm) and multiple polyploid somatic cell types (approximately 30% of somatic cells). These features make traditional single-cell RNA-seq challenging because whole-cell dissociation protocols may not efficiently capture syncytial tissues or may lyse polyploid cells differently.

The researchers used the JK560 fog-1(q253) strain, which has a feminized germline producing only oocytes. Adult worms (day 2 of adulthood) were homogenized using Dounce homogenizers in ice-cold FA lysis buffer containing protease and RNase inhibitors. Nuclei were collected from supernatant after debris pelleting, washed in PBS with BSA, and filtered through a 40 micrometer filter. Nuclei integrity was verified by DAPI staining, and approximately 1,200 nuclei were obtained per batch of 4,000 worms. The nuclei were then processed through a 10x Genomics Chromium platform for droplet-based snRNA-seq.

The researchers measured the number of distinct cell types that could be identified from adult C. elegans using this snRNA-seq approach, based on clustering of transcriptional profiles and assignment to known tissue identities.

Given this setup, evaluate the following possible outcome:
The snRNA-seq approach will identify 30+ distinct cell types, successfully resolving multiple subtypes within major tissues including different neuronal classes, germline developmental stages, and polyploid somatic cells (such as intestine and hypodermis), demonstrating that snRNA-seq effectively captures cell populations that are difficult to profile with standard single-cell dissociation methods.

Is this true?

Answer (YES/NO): YES